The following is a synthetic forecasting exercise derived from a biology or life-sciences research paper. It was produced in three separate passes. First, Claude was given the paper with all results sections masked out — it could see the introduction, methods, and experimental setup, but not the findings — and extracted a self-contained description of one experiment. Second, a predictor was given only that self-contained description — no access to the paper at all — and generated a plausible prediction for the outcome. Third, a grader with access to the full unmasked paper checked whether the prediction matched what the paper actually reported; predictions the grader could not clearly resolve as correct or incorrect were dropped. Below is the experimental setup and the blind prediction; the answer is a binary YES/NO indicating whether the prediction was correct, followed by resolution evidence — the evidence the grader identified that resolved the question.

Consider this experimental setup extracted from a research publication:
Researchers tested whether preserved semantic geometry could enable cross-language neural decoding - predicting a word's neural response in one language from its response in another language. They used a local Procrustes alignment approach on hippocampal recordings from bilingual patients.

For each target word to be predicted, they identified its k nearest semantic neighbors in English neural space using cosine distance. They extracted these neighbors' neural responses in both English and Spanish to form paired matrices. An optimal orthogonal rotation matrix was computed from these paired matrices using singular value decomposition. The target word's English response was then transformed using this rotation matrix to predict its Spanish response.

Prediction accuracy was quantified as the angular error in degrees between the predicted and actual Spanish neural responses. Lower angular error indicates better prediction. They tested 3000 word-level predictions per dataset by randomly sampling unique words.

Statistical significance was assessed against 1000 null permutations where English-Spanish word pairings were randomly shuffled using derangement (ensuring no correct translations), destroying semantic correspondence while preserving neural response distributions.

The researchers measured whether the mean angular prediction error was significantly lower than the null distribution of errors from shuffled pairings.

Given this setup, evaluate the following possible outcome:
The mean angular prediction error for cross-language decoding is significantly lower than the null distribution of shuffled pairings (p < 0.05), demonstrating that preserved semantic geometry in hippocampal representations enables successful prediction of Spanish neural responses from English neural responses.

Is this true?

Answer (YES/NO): YES